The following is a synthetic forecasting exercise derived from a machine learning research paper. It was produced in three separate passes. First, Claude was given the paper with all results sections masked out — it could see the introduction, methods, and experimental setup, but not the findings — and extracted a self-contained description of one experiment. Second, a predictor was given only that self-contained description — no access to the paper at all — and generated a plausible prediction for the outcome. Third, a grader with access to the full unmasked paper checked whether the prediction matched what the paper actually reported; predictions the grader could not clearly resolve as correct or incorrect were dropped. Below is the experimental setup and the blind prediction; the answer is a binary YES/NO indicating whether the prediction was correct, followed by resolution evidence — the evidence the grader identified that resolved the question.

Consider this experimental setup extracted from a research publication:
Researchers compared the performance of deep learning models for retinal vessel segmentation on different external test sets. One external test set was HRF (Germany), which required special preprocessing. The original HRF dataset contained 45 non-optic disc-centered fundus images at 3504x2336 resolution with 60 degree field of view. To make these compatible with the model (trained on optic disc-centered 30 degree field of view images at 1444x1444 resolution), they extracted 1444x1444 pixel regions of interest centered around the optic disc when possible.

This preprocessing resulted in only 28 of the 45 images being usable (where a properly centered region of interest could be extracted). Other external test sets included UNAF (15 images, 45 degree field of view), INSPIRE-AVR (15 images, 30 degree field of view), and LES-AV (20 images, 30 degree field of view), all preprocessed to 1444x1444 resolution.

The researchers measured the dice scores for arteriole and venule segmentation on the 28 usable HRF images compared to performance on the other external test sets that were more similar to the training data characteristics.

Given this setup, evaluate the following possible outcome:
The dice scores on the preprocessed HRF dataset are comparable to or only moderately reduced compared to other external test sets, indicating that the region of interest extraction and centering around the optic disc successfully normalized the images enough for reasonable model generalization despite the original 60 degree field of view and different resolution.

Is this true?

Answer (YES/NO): YES